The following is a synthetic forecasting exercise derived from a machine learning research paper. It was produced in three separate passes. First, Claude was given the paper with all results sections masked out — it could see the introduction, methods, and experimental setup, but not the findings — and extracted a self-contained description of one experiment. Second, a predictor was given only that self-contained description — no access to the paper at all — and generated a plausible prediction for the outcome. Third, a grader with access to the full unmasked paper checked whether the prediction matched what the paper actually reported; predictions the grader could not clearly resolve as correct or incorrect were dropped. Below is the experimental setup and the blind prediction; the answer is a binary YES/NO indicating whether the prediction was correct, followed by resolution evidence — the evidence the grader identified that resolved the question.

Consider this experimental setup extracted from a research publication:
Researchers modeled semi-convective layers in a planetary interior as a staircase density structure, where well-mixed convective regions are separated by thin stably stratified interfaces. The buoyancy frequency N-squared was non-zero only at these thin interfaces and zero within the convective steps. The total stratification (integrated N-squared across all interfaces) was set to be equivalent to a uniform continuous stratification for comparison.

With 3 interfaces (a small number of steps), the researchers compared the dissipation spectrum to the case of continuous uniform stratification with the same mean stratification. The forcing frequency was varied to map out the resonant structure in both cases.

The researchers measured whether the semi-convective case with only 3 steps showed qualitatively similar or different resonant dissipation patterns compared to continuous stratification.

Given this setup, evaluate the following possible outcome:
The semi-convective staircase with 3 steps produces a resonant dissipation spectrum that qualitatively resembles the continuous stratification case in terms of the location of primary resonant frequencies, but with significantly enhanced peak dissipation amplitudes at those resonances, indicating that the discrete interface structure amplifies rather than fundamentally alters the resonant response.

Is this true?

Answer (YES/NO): NO